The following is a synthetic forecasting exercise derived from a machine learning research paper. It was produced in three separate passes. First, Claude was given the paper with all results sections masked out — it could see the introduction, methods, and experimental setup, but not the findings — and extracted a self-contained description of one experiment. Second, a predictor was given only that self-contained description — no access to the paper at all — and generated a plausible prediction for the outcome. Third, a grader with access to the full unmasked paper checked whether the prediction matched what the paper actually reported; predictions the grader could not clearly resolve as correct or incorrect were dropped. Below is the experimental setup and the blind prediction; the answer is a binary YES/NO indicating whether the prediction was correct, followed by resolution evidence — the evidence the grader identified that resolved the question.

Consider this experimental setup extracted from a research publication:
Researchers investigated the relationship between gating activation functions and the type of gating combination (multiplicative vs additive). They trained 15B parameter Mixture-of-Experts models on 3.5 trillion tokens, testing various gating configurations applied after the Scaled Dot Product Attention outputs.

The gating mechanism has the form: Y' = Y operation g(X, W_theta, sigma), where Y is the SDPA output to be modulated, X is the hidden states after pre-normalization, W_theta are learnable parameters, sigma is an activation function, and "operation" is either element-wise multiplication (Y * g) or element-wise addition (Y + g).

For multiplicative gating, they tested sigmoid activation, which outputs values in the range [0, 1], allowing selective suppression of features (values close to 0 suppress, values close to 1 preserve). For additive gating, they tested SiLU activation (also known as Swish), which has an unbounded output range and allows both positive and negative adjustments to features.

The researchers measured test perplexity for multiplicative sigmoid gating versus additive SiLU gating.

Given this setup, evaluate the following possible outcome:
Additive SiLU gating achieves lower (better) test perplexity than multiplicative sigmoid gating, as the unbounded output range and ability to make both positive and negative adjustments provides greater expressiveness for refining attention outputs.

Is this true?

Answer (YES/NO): NO